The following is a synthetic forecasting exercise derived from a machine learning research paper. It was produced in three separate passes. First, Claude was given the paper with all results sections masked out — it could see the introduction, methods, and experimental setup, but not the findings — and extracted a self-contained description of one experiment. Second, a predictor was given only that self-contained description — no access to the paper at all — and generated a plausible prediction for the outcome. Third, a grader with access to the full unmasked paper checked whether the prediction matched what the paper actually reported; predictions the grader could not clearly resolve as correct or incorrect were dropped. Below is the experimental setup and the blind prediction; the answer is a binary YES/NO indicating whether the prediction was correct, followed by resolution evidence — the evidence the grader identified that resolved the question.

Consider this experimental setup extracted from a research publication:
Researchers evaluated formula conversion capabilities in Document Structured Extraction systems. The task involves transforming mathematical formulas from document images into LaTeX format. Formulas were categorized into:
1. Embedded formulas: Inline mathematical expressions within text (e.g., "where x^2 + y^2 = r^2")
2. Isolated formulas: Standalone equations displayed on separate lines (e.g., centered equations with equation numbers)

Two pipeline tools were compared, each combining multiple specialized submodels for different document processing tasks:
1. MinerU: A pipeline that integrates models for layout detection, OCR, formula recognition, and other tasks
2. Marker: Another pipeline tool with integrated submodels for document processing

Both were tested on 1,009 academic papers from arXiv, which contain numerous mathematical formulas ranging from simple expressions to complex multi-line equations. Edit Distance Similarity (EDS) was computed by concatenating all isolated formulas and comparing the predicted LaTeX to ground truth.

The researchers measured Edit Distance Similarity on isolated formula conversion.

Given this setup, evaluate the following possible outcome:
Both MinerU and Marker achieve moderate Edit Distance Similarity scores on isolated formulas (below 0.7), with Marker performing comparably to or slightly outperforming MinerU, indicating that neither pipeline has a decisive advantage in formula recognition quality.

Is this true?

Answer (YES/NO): NO